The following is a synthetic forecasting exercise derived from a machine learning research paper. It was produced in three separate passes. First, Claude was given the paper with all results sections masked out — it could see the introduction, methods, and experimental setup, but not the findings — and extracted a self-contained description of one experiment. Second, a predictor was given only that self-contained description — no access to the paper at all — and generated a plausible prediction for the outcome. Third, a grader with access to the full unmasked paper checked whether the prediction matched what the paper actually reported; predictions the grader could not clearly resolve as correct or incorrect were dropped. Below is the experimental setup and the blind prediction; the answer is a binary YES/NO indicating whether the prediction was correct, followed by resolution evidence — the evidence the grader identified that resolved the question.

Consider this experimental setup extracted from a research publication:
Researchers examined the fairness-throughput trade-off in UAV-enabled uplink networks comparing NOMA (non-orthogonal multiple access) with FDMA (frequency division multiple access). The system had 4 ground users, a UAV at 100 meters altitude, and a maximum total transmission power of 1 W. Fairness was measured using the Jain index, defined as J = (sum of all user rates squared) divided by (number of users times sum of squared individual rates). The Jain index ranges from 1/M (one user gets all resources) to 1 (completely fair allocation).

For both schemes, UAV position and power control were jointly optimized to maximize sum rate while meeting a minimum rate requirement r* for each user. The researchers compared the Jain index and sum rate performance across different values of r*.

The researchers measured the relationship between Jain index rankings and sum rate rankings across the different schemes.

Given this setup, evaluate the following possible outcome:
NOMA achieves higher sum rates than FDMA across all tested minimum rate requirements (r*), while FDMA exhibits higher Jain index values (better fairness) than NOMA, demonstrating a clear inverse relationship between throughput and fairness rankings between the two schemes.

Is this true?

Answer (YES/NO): YES